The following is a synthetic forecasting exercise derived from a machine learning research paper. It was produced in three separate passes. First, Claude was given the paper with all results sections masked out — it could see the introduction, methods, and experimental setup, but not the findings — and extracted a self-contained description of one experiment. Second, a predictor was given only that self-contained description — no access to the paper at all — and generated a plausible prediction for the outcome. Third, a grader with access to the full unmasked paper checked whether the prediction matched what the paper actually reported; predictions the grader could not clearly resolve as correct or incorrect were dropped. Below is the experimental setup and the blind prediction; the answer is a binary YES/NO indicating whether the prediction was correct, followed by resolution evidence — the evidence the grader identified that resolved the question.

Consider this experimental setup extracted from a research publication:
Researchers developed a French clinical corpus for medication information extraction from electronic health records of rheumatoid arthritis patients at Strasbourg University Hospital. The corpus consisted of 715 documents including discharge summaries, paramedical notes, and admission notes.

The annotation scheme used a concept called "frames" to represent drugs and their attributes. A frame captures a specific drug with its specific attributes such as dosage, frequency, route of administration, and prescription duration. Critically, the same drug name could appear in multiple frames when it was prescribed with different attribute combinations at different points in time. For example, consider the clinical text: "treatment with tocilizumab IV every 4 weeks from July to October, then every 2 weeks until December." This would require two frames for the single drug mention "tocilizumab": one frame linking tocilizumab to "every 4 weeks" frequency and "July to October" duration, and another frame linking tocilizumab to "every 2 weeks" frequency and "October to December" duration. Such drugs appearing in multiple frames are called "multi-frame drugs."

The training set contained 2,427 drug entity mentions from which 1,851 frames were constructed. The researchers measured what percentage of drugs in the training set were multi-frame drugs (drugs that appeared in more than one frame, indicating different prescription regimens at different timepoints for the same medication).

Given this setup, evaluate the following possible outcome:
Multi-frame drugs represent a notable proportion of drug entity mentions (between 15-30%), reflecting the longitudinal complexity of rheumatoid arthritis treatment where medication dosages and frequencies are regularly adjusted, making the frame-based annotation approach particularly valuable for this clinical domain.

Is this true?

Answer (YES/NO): NO